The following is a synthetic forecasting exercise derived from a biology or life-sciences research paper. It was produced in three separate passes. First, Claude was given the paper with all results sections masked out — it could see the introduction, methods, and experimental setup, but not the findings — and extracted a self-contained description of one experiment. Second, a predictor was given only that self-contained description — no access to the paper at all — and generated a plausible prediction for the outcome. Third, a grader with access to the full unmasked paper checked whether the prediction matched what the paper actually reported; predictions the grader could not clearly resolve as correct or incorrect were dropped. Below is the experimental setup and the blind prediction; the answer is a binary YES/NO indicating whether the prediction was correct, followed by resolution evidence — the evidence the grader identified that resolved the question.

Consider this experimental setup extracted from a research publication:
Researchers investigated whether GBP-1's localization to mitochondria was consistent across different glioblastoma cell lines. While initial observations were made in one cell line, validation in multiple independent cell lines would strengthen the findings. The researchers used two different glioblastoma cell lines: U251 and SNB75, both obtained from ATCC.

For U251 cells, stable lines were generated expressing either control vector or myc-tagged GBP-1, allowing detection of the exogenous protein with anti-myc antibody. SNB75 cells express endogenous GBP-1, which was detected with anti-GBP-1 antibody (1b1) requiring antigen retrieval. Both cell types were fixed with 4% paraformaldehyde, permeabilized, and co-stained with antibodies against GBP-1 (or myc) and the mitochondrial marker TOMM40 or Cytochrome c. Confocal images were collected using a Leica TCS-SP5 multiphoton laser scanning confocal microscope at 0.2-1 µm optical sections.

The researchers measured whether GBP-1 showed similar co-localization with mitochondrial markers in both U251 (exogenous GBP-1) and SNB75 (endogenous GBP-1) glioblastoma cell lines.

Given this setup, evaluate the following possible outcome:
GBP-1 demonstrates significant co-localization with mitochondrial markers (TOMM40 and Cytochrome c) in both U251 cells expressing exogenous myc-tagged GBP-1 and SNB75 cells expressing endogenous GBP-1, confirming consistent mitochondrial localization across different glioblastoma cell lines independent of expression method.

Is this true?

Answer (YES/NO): YES